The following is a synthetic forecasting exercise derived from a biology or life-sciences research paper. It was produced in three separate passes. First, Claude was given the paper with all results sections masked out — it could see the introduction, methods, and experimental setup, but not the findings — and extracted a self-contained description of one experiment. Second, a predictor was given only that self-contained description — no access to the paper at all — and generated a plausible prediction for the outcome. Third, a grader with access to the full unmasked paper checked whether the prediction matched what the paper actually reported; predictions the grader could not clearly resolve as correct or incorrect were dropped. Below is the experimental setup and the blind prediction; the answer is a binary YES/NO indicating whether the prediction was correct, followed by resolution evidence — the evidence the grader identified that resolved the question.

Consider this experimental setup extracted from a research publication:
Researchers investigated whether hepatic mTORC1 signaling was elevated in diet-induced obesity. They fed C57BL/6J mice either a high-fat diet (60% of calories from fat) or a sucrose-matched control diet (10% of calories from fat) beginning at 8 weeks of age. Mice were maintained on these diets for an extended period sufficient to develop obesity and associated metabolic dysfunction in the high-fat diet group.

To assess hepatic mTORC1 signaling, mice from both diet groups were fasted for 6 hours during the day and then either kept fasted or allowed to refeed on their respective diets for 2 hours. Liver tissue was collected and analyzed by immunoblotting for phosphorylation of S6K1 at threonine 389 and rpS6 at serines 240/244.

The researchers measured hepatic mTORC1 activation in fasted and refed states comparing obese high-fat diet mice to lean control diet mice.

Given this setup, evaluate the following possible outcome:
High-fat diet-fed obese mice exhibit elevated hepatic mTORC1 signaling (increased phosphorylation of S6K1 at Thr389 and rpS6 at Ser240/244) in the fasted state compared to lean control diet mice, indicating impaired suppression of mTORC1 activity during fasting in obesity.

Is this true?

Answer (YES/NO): NO